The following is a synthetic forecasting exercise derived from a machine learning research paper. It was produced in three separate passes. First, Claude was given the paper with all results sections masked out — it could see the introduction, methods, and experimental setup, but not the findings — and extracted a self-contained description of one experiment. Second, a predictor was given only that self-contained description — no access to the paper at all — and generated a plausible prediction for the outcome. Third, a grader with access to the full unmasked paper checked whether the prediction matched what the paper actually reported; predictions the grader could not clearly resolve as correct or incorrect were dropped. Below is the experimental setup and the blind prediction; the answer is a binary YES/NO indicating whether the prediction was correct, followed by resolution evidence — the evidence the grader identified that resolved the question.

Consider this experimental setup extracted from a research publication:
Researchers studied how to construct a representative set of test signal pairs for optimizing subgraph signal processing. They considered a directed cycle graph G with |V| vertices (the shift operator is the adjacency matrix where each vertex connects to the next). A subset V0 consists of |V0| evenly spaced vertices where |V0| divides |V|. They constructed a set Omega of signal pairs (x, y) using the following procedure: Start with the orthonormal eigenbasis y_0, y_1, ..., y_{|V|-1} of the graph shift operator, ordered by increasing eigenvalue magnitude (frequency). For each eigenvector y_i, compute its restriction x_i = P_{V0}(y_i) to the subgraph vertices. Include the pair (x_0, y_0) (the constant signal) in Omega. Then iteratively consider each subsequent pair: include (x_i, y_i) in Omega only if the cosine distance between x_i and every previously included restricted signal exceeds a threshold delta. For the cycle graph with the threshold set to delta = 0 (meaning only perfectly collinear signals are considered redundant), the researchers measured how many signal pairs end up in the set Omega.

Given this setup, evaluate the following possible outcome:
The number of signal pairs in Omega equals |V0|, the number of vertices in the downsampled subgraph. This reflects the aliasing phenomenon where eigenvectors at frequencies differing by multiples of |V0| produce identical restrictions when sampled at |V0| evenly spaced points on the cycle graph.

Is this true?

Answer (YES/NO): YES